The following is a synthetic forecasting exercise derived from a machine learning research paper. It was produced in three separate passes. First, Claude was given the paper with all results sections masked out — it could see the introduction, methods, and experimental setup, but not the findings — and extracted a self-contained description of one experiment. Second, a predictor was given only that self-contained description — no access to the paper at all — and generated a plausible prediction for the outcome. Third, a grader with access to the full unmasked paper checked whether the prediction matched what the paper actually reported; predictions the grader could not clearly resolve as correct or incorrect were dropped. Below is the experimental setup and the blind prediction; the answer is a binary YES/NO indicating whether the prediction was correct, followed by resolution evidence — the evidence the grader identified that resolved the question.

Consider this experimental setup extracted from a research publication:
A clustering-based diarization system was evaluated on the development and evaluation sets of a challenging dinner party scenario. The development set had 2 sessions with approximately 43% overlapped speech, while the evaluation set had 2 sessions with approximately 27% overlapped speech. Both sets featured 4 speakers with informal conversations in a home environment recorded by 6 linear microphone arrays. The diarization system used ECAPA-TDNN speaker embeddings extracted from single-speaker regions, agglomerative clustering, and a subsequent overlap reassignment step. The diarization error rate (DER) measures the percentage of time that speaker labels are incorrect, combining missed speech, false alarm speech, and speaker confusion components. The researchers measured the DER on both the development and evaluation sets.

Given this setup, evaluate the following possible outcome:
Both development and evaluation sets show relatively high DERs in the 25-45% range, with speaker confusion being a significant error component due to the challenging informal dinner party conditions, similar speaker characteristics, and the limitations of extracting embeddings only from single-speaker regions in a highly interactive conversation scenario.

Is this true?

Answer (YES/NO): NO